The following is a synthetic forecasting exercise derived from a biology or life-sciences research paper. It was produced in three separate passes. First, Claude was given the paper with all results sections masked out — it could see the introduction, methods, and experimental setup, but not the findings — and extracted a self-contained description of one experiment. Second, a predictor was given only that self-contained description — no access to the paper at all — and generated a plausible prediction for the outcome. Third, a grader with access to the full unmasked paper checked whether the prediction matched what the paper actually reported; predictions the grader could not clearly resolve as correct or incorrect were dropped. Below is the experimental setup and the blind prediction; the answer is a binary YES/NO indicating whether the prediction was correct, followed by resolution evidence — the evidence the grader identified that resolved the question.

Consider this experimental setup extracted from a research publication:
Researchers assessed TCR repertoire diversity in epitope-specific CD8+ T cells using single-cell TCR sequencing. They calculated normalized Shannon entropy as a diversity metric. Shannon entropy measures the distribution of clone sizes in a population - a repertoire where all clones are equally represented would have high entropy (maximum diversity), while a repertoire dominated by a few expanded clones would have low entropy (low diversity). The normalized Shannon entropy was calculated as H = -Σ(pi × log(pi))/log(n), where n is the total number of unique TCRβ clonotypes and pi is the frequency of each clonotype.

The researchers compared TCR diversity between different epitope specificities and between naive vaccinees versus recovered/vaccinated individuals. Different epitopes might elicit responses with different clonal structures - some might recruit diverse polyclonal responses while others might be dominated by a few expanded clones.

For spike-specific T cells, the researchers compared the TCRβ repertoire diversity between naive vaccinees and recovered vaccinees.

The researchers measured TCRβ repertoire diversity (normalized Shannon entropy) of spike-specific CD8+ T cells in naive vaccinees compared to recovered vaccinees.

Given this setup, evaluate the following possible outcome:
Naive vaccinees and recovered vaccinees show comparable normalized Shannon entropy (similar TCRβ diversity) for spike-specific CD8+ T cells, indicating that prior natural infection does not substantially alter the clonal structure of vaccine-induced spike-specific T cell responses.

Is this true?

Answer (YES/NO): YES